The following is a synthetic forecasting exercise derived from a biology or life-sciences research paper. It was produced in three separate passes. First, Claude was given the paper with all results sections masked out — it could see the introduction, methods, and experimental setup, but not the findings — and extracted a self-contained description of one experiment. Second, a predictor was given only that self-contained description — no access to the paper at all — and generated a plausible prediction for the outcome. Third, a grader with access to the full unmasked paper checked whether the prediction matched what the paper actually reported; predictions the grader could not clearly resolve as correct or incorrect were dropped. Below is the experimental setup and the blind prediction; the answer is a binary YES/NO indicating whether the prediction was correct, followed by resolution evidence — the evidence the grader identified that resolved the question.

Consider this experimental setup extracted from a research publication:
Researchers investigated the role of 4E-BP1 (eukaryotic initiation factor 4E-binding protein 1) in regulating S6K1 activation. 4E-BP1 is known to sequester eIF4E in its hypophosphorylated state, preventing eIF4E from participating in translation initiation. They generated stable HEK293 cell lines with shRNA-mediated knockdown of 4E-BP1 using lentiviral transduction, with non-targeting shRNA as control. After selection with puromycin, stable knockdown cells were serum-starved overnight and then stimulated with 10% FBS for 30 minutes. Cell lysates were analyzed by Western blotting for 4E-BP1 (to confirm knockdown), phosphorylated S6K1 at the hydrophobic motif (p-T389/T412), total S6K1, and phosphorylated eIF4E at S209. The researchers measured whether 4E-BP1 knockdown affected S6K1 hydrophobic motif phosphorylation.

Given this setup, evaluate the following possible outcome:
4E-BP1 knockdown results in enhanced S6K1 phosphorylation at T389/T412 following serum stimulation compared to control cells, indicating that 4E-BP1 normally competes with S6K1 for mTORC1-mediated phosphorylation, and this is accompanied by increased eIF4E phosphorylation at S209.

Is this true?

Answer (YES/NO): NO